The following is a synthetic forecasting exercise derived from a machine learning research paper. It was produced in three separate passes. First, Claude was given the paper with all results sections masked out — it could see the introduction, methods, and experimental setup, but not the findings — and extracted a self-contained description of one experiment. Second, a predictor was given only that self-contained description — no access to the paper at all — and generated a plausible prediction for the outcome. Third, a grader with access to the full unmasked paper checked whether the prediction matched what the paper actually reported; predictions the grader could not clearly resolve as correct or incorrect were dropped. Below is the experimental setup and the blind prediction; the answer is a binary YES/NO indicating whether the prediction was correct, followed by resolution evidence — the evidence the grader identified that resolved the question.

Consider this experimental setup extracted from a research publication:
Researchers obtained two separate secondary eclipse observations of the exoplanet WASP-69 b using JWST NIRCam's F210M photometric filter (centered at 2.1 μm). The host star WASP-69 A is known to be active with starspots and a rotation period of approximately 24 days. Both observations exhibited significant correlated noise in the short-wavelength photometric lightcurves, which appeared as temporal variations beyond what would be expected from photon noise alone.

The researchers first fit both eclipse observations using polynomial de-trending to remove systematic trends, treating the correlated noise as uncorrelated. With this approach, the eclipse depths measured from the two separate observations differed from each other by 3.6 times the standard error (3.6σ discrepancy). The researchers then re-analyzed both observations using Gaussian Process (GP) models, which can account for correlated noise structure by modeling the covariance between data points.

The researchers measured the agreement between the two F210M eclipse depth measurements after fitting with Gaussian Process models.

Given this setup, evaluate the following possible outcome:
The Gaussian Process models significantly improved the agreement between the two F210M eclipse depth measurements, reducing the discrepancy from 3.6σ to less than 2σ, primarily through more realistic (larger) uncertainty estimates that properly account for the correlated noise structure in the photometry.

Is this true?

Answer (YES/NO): YES